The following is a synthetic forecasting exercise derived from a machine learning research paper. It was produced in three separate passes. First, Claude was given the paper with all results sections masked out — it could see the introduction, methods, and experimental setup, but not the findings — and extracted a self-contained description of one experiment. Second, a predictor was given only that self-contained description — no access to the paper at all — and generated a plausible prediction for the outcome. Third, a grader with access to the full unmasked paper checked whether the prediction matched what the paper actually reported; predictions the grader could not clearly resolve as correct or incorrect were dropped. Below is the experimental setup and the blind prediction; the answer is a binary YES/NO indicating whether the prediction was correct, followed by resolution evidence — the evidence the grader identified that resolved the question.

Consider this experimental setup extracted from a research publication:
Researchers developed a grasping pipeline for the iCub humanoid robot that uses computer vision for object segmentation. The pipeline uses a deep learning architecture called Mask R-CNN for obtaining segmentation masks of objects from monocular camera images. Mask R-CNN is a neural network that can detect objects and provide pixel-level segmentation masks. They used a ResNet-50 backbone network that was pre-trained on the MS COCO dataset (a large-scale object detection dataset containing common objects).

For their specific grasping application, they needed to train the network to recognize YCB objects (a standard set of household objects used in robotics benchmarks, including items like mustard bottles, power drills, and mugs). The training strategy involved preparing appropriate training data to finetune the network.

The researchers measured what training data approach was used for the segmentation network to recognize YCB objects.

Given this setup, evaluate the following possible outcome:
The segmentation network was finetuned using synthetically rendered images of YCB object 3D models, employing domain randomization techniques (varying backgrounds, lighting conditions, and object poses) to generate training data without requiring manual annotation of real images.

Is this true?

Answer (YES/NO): NO